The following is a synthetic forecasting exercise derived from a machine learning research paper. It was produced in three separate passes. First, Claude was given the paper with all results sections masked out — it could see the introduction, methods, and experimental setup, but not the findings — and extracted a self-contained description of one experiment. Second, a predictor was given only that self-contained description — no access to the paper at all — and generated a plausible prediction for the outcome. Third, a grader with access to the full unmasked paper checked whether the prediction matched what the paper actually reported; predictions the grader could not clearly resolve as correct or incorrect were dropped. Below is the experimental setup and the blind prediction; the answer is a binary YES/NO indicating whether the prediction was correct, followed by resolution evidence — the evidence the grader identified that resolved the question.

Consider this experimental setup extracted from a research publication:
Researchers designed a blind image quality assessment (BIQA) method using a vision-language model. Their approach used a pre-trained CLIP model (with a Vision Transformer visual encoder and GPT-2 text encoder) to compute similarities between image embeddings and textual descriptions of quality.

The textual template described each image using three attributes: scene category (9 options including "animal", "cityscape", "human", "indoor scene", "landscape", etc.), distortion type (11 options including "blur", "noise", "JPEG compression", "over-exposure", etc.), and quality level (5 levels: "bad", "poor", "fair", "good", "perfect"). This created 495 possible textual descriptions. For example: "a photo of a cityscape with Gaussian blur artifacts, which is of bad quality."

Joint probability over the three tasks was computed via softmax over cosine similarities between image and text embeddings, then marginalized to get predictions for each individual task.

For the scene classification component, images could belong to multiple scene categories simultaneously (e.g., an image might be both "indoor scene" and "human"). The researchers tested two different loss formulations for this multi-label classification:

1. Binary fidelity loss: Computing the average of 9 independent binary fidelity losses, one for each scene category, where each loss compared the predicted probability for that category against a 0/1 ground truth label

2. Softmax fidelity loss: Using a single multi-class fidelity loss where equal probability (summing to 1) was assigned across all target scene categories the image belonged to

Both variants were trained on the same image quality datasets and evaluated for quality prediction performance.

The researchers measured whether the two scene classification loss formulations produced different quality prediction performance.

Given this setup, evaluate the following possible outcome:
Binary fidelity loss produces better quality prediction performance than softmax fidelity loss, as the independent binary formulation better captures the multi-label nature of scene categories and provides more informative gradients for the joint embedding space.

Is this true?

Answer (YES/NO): NO